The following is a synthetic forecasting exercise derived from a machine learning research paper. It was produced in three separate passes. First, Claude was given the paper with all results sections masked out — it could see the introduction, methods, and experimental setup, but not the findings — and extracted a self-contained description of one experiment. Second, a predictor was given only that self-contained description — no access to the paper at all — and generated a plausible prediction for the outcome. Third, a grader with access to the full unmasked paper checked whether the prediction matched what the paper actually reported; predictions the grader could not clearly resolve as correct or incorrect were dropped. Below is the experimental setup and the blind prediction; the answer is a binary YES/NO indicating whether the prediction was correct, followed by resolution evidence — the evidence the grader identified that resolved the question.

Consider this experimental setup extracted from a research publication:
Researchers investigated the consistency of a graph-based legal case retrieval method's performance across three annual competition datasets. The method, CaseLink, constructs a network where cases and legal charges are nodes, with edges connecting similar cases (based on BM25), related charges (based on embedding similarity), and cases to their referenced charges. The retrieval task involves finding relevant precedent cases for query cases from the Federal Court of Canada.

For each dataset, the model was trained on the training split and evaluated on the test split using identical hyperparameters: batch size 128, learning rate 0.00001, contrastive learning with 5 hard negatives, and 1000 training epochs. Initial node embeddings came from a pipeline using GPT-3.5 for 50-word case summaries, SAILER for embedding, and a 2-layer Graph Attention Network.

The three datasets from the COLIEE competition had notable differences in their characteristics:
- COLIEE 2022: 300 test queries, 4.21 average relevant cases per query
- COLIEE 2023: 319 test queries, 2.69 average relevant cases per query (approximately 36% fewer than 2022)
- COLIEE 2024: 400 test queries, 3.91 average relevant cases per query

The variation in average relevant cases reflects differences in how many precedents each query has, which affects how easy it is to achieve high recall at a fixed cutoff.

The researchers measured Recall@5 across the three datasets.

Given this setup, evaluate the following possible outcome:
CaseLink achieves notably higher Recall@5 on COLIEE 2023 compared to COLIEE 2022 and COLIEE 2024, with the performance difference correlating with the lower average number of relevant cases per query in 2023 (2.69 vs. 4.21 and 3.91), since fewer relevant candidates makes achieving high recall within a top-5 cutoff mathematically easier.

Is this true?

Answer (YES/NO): NO